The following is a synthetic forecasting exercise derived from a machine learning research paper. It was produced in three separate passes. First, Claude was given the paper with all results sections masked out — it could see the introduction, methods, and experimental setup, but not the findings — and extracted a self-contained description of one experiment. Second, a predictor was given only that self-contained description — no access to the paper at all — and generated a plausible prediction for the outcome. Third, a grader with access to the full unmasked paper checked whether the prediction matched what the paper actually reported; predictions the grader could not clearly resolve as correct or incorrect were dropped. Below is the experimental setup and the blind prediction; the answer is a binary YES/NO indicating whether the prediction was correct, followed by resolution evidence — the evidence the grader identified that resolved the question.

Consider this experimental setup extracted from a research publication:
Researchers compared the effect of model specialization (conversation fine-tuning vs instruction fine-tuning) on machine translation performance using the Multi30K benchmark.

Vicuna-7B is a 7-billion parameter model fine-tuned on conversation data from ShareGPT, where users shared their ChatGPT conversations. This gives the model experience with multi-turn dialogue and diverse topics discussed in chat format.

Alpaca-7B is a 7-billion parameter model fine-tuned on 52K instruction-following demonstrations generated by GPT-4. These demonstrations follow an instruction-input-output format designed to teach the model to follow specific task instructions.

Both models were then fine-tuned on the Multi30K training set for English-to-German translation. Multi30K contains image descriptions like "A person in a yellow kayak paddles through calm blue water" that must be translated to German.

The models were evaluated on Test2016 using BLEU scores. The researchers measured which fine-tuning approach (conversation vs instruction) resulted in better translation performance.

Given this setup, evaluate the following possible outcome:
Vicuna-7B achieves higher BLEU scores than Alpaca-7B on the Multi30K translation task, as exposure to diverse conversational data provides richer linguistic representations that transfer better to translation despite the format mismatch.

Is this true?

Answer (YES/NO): NO